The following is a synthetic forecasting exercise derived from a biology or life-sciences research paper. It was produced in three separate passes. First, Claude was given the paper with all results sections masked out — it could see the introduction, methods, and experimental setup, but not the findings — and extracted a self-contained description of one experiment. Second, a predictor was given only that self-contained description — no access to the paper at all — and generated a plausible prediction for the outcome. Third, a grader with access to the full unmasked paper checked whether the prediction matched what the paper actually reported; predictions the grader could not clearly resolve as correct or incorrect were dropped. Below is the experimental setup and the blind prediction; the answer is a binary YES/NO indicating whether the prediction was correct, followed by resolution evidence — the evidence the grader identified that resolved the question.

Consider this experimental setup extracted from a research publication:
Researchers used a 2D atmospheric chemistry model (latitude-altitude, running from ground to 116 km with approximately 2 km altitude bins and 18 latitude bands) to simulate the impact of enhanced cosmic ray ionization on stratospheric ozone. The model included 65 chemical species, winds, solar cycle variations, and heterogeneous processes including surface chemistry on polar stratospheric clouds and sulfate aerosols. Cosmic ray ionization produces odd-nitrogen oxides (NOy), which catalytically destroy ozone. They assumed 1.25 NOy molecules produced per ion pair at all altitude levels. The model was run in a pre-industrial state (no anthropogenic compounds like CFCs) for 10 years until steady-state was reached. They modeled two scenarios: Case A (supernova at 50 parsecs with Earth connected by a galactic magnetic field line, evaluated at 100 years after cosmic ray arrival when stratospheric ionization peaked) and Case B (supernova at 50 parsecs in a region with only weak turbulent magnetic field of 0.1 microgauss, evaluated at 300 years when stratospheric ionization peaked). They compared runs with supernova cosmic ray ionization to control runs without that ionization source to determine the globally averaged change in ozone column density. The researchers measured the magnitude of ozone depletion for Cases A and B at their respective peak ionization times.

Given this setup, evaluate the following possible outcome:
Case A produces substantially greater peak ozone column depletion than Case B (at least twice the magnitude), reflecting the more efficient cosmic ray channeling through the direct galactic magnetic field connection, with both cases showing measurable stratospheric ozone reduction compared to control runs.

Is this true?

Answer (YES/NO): YES